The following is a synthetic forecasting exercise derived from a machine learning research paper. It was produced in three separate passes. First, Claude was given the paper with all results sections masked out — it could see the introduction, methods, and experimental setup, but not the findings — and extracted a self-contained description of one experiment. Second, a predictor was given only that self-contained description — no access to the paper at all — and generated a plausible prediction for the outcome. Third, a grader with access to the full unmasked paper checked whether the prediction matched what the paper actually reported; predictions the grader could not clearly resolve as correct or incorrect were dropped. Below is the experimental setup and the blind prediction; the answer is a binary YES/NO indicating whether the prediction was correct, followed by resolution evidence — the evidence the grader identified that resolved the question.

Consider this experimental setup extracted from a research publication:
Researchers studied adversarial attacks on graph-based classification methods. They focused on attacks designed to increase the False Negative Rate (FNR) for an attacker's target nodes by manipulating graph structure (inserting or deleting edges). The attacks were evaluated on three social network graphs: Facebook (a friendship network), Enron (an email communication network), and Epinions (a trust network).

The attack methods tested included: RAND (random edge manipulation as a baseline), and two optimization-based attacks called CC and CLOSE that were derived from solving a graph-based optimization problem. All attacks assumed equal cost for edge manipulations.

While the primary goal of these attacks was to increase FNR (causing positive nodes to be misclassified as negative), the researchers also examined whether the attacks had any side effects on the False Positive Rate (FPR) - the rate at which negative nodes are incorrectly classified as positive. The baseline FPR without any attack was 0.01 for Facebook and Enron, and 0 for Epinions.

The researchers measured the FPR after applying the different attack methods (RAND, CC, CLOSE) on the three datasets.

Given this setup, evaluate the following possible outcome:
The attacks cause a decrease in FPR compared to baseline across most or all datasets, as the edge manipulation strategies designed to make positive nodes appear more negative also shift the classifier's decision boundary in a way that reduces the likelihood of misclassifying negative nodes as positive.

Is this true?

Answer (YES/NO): NO